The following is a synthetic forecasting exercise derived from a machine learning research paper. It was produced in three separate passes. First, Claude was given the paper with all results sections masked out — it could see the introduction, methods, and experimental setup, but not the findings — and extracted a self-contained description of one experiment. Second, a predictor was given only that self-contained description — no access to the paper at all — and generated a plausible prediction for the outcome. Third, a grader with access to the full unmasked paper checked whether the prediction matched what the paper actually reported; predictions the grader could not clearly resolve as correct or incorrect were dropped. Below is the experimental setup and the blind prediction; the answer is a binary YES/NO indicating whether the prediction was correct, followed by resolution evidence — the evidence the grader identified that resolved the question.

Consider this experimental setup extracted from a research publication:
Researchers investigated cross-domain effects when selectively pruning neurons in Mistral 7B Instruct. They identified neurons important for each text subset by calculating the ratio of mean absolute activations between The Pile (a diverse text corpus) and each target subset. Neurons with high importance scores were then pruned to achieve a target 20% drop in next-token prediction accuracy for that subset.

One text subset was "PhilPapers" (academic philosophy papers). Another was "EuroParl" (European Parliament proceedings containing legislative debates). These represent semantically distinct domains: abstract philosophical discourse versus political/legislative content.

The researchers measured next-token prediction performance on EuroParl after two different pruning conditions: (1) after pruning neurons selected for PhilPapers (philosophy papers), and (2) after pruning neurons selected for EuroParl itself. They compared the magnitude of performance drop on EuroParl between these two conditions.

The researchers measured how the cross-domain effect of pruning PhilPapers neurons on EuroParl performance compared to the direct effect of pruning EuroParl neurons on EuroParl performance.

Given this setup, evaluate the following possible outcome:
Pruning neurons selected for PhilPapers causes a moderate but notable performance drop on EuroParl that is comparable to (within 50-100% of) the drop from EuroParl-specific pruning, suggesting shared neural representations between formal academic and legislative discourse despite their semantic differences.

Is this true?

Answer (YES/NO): NO